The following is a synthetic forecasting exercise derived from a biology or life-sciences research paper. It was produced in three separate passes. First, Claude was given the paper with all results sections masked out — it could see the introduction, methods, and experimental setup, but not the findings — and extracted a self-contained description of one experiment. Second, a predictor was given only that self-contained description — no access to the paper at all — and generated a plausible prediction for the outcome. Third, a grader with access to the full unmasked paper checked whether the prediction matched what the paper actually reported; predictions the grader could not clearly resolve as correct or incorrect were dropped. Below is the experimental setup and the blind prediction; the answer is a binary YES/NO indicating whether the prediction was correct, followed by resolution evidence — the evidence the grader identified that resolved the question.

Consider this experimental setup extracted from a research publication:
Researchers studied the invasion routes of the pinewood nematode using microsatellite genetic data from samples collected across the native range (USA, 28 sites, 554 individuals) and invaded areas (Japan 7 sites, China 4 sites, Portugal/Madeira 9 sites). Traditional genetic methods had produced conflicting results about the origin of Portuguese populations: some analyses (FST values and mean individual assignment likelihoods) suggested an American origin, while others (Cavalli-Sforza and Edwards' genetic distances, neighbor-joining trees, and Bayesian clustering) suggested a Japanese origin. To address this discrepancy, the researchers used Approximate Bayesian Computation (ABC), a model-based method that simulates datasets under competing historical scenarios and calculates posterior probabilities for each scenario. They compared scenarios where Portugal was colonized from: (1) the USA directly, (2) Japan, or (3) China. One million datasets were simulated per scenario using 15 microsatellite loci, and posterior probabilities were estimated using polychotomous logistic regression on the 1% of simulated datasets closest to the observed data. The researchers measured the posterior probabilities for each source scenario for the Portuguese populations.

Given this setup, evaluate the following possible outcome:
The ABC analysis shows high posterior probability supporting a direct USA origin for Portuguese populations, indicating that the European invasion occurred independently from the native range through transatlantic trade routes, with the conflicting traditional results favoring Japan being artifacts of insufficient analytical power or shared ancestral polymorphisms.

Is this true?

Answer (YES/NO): YES